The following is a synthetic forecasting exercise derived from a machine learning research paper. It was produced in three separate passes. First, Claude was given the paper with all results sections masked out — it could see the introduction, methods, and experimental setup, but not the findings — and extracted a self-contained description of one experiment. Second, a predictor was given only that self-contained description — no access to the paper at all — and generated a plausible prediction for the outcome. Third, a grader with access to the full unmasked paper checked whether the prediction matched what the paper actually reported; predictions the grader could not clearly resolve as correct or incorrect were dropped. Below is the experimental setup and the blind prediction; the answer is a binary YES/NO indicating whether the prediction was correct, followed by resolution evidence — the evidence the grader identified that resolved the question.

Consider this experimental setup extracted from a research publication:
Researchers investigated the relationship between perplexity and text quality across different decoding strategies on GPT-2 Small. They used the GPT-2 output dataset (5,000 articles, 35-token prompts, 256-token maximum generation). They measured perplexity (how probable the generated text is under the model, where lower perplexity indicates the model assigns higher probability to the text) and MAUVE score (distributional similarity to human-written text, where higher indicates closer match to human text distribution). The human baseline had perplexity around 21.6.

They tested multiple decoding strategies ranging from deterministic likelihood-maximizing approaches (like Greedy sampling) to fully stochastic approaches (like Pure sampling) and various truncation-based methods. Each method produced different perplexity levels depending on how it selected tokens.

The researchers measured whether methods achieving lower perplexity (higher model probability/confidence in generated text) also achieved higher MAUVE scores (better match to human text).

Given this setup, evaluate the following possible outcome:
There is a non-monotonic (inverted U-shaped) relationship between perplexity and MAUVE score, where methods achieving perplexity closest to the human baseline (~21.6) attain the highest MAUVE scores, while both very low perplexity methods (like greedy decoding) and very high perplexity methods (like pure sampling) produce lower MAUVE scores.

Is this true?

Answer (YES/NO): YES